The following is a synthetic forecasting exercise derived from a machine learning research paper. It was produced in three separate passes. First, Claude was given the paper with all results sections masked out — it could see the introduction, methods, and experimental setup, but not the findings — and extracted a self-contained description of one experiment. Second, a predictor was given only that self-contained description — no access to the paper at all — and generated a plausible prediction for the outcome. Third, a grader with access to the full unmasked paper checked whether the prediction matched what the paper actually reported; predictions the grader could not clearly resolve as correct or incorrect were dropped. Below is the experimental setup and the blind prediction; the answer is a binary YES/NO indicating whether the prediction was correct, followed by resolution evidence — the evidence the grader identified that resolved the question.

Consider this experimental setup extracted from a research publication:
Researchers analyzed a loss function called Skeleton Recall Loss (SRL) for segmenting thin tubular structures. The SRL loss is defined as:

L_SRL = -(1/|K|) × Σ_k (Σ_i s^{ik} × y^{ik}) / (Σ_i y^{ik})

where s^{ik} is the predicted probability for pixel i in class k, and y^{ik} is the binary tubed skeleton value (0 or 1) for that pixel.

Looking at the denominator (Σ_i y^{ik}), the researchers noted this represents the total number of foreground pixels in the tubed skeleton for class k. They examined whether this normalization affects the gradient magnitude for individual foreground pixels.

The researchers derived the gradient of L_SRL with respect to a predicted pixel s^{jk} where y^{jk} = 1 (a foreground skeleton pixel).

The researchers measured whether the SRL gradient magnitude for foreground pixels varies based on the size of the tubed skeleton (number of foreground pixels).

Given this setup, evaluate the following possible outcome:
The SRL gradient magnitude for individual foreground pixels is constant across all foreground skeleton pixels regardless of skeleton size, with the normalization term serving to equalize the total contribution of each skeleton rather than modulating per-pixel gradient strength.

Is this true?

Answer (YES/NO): NO